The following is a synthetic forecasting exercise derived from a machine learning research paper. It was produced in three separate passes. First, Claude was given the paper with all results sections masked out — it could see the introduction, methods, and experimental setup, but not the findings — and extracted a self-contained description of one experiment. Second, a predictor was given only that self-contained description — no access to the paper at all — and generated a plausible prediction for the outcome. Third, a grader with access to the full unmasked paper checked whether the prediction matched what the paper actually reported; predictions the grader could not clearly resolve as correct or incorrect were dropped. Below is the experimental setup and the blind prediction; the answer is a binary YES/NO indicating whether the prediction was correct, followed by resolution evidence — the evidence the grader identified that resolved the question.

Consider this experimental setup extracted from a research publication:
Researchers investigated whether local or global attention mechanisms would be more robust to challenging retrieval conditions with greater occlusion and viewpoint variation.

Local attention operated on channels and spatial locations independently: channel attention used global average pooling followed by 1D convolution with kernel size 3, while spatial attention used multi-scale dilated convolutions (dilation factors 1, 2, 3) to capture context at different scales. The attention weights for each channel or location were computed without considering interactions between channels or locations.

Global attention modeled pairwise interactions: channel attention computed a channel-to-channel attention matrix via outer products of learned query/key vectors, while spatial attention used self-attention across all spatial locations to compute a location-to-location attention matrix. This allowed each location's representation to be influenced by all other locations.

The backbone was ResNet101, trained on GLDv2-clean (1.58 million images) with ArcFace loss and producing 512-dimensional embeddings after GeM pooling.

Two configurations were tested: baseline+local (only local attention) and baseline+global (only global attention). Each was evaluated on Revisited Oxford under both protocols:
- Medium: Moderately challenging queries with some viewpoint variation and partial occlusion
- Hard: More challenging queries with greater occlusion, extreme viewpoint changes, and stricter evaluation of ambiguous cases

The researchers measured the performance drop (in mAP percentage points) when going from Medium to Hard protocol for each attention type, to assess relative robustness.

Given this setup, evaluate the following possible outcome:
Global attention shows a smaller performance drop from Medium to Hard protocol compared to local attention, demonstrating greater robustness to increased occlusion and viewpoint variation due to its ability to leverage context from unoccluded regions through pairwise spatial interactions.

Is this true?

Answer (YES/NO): YES